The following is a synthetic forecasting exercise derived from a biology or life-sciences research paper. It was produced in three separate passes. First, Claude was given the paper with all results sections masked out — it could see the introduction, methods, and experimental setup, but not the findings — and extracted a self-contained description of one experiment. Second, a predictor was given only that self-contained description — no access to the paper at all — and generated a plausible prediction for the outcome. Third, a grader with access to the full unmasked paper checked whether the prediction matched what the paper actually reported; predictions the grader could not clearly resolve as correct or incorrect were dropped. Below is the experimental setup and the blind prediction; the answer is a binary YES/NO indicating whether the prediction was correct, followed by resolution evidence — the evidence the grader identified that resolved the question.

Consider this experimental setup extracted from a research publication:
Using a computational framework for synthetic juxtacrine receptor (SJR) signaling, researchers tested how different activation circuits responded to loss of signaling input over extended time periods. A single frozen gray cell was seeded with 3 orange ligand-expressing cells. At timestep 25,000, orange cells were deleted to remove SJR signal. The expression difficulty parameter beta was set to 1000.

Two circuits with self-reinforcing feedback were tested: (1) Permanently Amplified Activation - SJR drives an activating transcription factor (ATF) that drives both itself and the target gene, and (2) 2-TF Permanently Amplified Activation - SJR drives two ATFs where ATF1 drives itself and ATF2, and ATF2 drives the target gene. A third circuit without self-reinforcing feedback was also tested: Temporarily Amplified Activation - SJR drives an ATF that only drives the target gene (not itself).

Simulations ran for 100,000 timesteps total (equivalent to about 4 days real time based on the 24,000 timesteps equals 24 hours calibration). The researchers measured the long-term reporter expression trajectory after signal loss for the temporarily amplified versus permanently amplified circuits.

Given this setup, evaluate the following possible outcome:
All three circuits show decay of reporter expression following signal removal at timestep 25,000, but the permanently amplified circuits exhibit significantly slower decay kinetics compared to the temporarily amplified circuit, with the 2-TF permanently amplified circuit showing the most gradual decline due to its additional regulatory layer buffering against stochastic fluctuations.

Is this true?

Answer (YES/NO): NO